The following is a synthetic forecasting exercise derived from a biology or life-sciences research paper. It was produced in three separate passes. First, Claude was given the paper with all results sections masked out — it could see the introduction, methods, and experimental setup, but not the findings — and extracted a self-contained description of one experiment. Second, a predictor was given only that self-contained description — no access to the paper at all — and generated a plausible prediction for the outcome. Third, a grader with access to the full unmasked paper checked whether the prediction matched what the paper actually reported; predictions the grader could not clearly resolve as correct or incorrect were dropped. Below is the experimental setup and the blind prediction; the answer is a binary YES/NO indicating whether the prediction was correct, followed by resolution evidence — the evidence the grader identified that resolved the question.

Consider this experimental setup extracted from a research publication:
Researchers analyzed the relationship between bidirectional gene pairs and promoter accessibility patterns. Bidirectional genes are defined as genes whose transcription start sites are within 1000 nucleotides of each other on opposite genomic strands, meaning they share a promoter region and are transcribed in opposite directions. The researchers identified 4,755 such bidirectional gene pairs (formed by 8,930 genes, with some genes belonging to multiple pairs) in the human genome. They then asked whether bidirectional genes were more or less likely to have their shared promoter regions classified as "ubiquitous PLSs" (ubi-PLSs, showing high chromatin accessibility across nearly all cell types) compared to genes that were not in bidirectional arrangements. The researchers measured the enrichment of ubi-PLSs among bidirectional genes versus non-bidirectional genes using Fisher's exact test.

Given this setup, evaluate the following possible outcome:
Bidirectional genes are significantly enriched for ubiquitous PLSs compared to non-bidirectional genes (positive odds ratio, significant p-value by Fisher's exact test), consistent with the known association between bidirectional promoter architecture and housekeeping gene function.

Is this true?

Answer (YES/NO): YES